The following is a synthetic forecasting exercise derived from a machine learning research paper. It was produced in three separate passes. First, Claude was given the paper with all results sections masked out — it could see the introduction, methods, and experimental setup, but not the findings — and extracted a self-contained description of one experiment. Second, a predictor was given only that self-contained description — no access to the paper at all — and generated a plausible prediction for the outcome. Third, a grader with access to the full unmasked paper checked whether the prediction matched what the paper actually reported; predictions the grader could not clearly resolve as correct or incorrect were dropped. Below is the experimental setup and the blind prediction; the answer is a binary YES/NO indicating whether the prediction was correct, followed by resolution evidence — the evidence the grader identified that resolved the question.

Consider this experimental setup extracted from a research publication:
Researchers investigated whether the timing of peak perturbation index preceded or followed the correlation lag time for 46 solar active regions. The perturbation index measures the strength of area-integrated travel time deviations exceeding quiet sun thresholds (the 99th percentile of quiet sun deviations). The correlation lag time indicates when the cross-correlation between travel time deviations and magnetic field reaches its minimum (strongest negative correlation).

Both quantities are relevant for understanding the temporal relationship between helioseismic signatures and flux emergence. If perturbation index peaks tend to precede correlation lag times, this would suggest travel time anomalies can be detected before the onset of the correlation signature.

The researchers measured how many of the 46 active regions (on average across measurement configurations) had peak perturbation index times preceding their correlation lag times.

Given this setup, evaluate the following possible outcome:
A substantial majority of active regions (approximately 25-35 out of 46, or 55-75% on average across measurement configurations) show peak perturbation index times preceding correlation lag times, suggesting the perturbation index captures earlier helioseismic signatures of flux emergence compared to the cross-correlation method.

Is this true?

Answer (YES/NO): YES